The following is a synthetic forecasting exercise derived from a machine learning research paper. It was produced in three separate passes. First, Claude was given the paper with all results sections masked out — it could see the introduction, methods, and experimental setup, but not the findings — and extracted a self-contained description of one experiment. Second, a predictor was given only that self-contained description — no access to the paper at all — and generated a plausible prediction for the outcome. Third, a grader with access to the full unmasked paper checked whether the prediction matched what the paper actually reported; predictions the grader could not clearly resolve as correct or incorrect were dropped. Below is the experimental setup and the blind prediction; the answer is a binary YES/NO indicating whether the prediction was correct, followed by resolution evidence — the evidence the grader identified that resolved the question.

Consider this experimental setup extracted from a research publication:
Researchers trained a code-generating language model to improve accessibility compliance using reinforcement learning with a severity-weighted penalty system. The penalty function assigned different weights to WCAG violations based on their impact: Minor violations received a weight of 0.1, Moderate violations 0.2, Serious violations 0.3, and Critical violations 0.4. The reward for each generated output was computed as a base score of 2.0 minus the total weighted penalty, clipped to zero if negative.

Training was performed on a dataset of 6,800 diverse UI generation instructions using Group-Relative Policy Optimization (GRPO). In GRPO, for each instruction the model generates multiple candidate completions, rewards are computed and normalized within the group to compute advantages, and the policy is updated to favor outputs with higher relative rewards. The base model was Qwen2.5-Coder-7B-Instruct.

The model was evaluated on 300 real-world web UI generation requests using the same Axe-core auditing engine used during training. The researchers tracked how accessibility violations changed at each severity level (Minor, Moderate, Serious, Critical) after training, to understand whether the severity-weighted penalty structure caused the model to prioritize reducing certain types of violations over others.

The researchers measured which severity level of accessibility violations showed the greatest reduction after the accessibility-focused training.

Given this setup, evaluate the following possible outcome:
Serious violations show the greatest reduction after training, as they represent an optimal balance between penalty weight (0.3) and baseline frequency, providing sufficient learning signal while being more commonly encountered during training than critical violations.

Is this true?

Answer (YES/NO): NO